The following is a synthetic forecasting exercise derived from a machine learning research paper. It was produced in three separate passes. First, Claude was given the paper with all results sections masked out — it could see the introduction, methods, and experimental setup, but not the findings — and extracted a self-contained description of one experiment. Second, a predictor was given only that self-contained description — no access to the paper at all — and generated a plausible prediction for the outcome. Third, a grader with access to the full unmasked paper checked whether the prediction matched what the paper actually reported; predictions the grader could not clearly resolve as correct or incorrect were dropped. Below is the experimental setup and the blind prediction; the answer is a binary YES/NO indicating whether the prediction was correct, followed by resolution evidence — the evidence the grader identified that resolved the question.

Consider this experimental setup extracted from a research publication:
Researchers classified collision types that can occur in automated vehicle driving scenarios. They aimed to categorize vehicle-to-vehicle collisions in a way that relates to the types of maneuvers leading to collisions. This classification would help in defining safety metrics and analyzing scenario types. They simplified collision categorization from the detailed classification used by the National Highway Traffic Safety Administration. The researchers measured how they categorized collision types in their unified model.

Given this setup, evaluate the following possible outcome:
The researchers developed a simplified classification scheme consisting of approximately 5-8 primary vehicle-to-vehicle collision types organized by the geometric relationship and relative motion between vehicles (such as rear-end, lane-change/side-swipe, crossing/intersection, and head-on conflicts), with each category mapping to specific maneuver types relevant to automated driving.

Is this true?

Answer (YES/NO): NO